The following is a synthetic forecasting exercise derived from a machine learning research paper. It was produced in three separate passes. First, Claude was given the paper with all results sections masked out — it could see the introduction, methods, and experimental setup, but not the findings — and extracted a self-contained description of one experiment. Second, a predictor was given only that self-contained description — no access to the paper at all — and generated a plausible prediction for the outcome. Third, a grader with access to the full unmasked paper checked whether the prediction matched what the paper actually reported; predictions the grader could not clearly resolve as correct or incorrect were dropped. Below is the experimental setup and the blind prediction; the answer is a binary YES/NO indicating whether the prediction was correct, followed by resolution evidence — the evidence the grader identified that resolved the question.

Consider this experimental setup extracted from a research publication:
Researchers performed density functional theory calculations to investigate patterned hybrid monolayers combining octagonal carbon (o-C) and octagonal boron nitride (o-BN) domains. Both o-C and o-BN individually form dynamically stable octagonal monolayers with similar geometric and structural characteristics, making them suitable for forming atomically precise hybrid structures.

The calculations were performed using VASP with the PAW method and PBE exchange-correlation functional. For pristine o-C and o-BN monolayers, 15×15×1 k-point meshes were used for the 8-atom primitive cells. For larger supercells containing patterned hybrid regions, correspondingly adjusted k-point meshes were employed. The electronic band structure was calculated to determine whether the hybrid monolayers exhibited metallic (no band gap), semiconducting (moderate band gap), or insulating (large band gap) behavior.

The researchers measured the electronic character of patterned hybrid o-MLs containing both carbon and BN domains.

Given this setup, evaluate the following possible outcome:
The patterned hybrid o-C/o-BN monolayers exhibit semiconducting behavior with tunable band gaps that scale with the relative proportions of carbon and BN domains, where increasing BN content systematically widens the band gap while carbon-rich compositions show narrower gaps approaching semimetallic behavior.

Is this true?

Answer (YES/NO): NO